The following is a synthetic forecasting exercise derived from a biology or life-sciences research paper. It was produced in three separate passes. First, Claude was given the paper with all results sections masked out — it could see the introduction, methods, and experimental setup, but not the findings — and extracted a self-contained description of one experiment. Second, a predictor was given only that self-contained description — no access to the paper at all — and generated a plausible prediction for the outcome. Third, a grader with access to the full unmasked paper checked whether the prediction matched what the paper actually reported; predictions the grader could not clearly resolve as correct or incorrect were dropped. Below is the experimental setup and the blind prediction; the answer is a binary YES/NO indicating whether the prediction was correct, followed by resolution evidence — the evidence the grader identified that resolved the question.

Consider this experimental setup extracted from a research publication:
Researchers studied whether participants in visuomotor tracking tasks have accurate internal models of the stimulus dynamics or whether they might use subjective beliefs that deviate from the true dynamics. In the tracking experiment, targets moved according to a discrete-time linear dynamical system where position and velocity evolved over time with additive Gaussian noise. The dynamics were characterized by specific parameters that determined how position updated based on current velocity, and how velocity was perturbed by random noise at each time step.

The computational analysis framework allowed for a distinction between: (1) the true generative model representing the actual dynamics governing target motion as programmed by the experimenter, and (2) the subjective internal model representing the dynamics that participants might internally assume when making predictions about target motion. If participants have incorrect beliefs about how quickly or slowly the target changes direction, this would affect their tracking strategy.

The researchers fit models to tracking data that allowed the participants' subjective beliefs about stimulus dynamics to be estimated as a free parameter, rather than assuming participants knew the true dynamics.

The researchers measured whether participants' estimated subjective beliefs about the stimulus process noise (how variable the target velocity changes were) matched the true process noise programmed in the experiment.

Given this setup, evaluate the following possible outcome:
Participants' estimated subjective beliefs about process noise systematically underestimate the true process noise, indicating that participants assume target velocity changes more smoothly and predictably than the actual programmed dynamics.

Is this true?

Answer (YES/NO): NO